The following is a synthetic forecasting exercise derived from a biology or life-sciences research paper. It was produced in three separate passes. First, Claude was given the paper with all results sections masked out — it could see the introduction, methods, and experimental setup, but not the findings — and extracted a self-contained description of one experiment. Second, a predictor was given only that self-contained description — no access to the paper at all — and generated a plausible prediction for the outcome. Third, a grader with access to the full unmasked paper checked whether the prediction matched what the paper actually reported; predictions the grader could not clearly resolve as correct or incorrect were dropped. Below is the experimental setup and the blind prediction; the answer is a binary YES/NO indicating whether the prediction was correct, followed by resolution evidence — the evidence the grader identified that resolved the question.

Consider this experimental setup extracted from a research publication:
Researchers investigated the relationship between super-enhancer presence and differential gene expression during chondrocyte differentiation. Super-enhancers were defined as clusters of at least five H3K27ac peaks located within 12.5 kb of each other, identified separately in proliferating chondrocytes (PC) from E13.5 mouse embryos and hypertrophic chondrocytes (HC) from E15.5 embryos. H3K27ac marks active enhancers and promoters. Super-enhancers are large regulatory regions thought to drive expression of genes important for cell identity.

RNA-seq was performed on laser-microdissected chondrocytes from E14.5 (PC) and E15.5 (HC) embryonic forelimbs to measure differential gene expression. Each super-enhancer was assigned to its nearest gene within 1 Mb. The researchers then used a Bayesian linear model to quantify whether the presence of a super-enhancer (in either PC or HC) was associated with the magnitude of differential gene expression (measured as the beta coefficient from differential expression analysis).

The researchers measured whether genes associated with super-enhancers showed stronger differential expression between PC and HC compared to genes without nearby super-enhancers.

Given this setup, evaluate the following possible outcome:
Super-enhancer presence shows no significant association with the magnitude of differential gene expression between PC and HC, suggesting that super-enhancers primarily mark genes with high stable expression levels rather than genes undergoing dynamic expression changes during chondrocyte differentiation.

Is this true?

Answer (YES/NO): NO